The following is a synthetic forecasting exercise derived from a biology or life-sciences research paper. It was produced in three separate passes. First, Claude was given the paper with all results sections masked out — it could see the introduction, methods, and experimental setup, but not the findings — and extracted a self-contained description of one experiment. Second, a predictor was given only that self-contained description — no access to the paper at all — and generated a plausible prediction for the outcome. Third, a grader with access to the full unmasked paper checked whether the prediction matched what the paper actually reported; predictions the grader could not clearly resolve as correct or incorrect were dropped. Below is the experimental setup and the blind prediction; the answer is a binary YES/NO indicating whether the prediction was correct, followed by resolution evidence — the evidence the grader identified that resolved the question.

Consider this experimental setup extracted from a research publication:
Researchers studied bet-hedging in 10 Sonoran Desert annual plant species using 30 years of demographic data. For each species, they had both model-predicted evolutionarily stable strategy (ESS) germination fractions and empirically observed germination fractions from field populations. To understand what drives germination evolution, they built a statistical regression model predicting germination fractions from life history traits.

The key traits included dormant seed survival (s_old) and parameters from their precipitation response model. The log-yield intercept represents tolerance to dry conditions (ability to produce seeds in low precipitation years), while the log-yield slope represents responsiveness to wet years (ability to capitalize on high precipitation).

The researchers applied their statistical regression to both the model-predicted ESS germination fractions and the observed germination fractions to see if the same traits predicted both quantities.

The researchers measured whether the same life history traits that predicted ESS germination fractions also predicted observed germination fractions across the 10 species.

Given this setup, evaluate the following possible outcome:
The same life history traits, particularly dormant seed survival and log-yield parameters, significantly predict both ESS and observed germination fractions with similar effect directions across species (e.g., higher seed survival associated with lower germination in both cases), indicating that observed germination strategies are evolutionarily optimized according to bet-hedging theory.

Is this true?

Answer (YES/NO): YES